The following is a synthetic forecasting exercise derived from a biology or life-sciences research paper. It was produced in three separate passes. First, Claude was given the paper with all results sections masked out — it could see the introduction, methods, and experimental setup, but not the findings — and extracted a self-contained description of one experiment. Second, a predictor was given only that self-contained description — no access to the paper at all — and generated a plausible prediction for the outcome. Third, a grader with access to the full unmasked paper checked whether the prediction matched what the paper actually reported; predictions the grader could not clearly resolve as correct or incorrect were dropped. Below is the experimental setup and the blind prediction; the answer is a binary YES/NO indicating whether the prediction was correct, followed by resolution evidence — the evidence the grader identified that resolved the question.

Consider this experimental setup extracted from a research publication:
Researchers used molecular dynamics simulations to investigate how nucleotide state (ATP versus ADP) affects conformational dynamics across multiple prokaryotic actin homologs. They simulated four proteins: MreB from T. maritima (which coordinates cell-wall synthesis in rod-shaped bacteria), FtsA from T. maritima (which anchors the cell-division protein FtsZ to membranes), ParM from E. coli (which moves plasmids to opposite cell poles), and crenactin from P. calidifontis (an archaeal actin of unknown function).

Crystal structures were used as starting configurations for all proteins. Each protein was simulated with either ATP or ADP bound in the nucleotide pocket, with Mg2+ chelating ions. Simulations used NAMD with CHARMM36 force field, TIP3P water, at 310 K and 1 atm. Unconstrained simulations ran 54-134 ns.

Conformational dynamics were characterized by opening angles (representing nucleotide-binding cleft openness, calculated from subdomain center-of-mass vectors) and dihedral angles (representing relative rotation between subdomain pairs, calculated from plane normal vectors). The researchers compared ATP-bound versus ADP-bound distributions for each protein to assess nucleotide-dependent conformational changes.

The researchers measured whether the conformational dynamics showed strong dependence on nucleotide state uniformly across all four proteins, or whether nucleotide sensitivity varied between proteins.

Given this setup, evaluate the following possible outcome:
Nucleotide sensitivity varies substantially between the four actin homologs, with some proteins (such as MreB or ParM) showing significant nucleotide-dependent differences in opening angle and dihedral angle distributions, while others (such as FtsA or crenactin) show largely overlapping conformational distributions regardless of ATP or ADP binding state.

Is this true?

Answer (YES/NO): NO